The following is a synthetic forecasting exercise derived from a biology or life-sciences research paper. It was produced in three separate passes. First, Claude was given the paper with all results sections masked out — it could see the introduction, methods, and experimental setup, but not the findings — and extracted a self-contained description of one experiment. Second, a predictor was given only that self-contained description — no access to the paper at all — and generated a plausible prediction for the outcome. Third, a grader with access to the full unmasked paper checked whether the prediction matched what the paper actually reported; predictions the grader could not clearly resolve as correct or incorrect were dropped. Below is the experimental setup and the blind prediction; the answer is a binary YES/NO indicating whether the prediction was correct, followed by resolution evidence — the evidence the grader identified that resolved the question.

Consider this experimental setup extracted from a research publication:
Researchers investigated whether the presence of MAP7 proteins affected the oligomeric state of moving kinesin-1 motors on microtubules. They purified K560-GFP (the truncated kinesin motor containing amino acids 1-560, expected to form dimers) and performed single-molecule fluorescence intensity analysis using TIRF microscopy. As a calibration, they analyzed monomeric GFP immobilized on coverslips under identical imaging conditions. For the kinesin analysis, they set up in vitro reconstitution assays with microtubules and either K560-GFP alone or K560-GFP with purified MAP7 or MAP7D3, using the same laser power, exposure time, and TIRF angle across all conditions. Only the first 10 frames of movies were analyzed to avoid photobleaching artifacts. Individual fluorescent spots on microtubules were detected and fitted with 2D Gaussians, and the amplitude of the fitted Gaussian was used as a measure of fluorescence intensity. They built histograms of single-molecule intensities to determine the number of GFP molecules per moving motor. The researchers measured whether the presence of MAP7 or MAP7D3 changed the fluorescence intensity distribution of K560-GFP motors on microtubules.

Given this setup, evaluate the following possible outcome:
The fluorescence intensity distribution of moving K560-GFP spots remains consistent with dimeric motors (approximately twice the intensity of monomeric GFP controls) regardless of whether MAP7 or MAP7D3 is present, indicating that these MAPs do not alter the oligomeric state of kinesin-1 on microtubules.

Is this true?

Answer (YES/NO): YES